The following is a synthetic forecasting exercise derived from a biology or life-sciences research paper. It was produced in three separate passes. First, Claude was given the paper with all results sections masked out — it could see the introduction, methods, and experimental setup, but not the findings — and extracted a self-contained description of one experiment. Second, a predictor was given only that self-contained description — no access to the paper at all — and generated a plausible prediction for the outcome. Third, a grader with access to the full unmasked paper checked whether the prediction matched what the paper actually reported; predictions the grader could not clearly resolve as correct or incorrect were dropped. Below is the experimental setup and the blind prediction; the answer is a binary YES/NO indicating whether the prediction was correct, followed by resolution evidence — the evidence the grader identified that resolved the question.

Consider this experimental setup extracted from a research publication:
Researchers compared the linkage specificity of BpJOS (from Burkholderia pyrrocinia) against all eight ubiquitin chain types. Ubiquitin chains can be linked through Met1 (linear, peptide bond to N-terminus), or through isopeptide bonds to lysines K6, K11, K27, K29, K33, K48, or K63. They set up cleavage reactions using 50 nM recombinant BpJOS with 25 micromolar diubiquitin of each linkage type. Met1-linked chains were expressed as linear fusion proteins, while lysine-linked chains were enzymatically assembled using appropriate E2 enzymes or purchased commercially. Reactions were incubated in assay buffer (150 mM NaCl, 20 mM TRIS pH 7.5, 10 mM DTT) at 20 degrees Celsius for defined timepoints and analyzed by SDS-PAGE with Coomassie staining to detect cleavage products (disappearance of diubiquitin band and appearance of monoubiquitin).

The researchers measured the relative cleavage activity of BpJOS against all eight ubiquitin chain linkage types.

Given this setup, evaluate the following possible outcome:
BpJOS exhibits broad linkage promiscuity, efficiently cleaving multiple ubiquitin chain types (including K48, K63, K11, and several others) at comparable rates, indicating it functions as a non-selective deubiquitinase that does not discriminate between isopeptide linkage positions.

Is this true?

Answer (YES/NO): NO